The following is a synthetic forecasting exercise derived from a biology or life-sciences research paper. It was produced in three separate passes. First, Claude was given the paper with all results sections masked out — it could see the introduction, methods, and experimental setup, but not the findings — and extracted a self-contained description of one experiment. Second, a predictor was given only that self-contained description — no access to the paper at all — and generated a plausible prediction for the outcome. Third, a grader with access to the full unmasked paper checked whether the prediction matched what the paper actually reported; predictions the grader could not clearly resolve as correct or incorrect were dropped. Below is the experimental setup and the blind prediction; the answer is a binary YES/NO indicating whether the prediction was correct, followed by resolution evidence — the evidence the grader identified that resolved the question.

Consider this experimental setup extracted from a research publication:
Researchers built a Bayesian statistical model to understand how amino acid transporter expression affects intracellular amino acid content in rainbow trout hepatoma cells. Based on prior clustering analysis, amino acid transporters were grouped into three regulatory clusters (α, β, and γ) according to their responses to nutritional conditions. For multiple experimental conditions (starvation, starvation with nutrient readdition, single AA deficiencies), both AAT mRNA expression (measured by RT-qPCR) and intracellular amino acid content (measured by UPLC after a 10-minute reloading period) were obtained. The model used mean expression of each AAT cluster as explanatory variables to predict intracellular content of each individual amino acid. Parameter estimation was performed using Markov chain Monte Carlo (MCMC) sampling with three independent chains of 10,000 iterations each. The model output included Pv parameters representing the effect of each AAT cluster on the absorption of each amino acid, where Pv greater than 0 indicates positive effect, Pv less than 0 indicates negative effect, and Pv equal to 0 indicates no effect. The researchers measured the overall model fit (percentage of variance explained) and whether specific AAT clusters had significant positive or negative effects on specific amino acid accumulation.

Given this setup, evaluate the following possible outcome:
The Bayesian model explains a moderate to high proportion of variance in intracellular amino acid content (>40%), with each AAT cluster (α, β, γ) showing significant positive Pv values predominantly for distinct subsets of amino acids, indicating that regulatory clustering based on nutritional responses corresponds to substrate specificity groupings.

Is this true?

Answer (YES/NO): NO